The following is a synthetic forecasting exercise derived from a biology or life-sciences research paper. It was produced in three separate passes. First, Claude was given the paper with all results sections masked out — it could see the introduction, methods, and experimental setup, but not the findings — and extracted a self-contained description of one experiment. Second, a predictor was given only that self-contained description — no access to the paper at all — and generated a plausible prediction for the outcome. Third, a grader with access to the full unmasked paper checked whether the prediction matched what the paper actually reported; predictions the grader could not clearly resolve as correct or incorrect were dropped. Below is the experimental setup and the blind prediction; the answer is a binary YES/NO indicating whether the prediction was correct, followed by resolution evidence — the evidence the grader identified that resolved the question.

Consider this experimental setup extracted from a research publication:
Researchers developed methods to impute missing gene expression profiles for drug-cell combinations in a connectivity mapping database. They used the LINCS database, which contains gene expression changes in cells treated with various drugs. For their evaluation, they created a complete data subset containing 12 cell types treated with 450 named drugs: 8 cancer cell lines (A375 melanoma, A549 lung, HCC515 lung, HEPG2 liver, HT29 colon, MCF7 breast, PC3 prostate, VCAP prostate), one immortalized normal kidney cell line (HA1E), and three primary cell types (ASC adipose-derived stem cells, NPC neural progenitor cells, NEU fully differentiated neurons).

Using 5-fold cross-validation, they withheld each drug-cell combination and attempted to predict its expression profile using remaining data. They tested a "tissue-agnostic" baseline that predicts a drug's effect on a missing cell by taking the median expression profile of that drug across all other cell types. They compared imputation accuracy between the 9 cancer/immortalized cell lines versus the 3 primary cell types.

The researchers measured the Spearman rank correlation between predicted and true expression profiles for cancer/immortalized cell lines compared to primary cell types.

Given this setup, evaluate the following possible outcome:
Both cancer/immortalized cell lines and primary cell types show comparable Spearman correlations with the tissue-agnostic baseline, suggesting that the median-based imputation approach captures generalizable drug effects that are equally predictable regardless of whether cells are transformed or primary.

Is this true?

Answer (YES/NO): NO